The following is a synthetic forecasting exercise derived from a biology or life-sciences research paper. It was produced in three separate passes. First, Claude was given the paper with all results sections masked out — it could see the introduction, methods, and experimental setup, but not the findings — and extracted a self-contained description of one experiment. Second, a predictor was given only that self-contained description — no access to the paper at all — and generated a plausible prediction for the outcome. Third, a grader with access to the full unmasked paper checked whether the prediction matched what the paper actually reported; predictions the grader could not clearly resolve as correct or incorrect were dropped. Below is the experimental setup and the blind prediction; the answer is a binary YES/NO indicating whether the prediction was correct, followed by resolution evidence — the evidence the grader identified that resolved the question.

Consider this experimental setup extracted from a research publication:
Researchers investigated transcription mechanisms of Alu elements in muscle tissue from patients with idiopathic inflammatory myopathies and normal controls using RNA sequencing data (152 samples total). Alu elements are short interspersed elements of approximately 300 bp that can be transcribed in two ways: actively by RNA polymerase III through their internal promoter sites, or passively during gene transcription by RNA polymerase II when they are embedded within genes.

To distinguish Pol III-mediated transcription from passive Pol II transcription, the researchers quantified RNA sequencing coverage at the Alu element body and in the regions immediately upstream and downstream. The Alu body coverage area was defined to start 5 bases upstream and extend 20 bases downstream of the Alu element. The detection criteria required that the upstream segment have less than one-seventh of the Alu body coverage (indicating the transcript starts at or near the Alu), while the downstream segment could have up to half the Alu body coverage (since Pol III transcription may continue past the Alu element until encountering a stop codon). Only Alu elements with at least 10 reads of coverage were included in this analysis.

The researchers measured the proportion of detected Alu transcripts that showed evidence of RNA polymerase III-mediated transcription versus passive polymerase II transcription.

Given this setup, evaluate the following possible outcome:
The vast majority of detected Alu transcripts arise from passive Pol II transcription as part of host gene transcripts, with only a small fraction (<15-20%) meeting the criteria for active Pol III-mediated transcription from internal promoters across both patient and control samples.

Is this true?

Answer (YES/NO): YES